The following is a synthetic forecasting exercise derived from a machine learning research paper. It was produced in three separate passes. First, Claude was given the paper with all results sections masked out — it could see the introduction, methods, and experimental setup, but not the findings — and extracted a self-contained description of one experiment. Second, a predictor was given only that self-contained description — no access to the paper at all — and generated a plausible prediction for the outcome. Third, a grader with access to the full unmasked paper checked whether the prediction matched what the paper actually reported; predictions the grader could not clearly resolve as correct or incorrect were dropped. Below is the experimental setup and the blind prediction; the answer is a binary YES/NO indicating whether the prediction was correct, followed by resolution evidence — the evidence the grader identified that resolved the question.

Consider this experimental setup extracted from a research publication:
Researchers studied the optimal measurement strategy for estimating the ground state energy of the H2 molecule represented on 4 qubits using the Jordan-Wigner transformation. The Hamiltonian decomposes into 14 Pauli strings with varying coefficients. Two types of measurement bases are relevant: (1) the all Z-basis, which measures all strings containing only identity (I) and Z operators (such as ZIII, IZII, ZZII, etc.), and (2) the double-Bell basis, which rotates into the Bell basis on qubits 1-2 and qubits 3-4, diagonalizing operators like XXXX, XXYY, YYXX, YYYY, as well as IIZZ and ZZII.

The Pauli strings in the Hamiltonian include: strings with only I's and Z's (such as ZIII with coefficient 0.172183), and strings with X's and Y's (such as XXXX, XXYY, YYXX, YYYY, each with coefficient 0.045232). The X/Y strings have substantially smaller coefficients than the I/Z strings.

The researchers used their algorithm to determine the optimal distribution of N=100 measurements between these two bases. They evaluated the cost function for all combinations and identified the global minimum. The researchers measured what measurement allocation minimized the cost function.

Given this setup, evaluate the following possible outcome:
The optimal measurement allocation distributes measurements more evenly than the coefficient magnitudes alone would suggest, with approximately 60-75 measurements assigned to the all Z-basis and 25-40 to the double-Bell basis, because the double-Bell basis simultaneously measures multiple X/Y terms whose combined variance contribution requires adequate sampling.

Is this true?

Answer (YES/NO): NO